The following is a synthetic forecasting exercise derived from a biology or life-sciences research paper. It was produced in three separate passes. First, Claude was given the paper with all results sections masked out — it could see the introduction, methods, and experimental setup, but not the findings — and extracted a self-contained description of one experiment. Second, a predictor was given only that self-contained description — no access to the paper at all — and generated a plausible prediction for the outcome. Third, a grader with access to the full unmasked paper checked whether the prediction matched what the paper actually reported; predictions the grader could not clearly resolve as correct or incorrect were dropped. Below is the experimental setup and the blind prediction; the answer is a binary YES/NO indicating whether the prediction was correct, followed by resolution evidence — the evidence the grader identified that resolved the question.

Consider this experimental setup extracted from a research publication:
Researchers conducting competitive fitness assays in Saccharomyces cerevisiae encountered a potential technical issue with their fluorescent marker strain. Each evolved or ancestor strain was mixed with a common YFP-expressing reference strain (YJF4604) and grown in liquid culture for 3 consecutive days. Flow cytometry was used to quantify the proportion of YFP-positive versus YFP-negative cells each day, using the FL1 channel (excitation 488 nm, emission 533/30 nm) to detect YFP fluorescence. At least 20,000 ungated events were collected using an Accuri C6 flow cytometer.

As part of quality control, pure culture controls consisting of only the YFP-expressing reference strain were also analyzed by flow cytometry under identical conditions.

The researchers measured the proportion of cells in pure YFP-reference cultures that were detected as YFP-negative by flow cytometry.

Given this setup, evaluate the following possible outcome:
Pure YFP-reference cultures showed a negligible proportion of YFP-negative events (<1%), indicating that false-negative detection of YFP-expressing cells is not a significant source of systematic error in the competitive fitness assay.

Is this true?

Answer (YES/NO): NO